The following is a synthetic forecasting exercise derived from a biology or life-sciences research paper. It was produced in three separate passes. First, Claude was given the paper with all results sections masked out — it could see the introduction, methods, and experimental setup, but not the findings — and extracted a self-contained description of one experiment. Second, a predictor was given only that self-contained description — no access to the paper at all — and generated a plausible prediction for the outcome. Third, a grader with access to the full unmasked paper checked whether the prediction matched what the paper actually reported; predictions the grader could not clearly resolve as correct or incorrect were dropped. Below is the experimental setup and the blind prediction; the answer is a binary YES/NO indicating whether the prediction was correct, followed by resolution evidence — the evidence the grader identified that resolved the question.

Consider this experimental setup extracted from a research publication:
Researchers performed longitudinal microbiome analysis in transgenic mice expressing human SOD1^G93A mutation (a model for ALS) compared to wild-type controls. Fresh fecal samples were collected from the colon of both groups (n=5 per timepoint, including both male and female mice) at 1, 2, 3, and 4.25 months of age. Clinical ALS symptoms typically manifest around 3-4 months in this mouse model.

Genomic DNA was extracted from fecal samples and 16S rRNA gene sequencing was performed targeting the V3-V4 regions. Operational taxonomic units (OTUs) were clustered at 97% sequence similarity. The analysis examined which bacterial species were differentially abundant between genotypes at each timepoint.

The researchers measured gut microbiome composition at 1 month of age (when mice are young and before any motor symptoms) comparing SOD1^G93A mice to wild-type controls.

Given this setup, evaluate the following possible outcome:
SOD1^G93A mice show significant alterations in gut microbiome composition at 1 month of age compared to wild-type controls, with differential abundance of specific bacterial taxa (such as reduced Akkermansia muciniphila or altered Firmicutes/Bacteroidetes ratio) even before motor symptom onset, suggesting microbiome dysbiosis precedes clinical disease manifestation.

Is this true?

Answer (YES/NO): YES